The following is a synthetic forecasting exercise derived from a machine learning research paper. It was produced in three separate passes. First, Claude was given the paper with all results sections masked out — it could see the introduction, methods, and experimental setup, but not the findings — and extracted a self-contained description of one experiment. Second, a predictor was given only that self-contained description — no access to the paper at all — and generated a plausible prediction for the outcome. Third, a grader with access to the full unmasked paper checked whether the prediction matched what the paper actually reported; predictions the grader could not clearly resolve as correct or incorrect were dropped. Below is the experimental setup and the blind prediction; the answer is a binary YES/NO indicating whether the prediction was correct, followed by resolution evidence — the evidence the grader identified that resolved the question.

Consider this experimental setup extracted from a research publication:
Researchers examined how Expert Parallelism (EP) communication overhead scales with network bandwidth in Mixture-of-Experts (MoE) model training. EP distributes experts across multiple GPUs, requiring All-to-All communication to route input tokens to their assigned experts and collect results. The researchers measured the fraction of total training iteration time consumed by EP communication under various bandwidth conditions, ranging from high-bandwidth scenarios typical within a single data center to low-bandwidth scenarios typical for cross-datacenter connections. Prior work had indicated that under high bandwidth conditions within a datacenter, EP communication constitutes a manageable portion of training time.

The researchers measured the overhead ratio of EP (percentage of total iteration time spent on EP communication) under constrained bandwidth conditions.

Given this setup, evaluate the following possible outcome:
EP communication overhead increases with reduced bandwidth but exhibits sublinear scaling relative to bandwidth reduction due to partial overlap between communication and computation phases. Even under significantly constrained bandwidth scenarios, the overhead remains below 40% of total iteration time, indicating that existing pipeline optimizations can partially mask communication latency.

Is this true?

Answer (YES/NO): NO